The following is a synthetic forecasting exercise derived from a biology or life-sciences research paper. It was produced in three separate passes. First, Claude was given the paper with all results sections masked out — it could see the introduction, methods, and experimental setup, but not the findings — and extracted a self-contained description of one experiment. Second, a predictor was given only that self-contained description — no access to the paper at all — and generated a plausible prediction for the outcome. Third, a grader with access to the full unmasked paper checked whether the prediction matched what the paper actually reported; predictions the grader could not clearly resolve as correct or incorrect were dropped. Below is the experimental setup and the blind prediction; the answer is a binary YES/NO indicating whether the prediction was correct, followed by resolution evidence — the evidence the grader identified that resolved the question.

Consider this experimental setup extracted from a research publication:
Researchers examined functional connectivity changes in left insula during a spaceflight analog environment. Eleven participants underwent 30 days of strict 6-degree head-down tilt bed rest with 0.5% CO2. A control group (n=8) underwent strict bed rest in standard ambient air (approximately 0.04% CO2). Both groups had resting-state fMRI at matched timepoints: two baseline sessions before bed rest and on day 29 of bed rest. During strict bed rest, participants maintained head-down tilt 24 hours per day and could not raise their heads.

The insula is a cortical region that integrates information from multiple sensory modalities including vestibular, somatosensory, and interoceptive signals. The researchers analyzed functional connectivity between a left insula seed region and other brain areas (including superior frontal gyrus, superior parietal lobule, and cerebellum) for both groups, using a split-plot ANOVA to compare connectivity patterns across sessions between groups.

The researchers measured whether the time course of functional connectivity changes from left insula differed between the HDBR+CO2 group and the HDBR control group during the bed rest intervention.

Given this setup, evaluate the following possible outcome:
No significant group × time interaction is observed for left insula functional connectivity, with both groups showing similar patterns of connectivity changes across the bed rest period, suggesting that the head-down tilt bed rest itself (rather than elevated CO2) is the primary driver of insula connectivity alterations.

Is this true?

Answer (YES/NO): NO